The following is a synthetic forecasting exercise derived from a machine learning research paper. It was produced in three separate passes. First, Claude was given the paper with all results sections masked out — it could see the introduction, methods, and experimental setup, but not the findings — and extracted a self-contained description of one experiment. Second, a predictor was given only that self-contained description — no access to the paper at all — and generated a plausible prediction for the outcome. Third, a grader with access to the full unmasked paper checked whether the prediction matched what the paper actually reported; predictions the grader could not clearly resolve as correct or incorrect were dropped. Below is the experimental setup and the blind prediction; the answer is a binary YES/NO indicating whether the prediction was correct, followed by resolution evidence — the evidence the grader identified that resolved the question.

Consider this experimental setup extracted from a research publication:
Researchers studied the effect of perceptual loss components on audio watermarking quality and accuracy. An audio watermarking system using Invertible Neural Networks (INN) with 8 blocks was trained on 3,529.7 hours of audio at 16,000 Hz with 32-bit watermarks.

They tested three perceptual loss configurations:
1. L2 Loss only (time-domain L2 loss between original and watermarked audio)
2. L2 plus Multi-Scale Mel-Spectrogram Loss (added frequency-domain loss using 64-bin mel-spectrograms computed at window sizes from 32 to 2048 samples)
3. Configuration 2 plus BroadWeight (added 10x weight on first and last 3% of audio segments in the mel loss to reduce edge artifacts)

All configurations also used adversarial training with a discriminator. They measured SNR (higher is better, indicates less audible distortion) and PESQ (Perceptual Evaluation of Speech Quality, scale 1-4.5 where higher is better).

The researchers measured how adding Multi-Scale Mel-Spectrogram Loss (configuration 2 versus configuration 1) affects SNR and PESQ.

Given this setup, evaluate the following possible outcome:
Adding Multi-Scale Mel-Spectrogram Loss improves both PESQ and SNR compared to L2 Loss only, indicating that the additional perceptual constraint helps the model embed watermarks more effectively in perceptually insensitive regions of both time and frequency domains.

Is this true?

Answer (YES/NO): YES